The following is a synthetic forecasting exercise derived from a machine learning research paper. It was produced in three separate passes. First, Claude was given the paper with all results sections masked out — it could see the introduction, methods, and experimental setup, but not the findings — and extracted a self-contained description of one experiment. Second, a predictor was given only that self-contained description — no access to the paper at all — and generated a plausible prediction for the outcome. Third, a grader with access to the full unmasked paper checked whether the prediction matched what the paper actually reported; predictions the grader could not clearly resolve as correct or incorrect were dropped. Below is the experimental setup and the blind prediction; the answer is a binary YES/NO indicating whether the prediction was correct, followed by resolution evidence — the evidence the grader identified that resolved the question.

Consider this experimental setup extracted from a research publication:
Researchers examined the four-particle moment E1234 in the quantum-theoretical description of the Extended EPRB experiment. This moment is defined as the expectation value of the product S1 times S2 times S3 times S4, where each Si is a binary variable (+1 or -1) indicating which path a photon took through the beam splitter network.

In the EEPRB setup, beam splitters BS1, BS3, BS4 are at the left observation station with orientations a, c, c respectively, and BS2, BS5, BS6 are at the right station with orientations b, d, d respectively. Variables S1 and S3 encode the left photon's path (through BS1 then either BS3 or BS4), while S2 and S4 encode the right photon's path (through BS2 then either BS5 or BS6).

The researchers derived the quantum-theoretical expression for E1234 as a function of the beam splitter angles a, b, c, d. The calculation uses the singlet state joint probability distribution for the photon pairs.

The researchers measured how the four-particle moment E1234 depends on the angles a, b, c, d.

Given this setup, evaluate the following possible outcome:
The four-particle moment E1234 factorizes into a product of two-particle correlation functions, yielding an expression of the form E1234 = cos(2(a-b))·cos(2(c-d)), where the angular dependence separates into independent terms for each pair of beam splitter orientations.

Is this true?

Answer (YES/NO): NO